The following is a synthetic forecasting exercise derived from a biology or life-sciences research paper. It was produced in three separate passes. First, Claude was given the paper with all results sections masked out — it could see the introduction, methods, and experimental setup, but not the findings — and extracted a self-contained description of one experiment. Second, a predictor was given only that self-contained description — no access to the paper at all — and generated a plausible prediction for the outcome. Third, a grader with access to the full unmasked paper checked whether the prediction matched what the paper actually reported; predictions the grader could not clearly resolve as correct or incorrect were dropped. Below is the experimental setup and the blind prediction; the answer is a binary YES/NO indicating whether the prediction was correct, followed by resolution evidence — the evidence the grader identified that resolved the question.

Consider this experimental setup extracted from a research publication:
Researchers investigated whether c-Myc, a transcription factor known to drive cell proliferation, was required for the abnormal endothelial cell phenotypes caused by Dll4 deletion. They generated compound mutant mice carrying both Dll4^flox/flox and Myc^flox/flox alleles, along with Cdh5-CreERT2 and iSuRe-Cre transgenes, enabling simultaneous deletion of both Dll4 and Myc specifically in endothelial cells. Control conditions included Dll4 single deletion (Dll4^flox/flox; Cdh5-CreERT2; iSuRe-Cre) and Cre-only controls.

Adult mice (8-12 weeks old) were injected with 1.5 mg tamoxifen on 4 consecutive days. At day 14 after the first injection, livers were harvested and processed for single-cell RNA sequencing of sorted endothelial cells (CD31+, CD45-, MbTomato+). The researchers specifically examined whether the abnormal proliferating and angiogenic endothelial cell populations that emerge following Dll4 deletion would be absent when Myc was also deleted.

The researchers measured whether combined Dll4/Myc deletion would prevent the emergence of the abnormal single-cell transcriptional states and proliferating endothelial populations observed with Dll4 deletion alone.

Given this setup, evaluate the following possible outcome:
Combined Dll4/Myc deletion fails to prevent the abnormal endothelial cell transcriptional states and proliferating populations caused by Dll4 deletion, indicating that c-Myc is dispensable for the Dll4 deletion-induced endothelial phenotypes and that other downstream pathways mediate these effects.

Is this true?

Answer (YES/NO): NO